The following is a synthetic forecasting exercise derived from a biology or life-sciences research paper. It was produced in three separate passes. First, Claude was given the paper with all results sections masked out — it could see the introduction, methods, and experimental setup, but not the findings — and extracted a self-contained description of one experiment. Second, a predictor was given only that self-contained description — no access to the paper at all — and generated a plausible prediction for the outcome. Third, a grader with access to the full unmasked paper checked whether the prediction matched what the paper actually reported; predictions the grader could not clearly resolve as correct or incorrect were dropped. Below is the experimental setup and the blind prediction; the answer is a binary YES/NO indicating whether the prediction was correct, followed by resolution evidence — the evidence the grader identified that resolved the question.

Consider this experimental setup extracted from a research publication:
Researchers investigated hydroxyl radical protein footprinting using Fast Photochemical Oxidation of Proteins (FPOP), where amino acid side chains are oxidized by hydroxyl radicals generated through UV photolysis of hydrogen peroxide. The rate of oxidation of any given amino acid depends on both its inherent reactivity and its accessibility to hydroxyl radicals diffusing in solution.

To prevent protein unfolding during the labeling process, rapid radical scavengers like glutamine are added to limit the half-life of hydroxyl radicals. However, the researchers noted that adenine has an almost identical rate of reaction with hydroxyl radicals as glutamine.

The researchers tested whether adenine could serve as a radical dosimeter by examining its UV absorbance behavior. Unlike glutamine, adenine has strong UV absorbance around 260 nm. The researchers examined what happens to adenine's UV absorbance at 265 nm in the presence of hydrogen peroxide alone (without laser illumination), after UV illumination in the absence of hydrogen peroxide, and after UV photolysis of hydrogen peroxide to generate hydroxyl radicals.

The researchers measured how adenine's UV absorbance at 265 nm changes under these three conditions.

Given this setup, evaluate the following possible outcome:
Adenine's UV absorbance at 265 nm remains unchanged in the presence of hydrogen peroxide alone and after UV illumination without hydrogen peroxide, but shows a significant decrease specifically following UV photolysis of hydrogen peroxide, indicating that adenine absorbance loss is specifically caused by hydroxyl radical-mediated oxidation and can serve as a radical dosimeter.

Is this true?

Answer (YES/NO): YES